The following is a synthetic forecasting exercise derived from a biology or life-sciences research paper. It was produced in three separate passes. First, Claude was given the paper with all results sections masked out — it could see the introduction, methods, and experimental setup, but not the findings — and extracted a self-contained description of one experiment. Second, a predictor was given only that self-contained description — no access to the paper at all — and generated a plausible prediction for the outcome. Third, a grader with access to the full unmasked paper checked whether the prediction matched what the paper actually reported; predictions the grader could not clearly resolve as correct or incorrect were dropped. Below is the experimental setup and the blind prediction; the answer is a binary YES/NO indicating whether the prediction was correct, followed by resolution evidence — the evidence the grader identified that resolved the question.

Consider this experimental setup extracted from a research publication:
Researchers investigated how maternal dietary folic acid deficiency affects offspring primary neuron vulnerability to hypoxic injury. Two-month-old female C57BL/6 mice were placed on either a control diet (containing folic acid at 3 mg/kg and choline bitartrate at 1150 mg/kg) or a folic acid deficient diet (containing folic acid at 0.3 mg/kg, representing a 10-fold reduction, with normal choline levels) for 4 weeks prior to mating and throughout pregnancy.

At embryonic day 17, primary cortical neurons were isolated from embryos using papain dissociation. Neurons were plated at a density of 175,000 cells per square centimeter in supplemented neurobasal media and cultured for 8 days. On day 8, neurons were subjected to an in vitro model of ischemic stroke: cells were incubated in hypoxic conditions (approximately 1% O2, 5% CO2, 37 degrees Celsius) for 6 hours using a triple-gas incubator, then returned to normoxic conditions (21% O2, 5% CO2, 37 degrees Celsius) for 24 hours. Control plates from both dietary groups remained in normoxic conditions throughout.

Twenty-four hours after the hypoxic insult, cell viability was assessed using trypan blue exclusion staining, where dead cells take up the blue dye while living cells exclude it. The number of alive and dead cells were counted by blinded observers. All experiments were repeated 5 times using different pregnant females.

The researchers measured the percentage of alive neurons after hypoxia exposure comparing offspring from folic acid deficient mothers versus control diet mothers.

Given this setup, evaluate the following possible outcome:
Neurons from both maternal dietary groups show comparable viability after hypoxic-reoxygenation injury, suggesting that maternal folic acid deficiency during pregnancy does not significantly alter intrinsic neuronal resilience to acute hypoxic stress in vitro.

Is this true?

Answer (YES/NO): NO